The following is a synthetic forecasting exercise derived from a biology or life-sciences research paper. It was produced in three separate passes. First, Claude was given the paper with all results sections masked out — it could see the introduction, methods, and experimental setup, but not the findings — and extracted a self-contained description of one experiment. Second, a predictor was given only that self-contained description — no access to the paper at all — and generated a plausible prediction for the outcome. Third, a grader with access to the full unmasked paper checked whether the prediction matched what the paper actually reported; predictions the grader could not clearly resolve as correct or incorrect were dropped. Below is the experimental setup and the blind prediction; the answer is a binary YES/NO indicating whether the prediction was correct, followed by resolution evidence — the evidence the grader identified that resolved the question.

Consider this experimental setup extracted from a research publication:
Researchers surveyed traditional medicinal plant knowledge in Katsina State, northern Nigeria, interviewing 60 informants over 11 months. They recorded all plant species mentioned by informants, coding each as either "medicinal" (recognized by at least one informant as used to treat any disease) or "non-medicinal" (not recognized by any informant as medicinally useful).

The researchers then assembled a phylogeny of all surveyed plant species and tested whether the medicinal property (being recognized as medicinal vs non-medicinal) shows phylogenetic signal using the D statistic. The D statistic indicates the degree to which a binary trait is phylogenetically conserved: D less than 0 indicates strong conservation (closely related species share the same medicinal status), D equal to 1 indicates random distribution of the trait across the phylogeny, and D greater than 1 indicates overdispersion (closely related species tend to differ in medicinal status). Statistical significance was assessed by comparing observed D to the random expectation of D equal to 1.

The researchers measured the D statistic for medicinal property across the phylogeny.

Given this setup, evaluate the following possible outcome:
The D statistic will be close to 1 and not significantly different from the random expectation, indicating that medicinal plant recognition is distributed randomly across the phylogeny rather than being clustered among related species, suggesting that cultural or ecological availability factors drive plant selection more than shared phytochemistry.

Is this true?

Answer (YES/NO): YES